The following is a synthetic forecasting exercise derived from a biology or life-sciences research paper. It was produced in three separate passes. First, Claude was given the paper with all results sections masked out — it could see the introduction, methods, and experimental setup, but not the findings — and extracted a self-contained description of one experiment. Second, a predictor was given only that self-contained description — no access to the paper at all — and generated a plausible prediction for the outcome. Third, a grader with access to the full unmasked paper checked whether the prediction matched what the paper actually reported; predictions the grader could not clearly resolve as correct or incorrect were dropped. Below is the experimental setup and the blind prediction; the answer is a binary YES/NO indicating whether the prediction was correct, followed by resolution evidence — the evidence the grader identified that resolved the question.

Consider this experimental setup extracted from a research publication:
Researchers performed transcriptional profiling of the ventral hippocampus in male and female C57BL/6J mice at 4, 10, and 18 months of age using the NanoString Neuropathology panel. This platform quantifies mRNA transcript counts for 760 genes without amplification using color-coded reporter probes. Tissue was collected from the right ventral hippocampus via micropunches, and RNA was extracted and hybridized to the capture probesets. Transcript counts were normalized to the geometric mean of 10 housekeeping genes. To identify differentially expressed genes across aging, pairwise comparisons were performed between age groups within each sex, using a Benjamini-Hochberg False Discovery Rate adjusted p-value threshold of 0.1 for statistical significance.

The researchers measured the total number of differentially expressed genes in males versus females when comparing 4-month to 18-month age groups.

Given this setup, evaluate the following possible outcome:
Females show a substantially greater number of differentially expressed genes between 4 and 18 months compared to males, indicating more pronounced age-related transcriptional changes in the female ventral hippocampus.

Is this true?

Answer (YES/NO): NO